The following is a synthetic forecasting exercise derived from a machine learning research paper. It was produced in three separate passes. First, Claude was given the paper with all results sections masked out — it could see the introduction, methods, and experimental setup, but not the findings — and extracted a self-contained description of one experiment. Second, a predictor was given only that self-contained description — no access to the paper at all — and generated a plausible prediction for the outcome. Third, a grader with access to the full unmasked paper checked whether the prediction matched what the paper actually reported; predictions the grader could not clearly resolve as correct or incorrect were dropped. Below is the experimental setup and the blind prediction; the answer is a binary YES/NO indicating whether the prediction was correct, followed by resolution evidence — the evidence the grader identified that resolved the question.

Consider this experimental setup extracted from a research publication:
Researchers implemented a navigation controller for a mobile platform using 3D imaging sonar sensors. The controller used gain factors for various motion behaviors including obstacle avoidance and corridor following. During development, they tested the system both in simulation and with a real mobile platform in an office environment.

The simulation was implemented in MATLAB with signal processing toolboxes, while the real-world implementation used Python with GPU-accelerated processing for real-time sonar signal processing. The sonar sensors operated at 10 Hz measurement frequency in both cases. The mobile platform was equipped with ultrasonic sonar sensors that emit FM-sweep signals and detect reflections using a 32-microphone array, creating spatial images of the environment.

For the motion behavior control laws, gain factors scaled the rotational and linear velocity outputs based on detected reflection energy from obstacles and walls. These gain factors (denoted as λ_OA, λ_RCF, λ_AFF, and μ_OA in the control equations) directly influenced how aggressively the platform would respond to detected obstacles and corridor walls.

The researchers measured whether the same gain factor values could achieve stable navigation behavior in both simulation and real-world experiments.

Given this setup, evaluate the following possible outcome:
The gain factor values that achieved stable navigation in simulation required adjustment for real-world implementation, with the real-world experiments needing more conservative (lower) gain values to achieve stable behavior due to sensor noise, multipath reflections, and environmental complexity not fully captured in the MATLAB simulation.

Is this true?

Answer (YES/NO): YES